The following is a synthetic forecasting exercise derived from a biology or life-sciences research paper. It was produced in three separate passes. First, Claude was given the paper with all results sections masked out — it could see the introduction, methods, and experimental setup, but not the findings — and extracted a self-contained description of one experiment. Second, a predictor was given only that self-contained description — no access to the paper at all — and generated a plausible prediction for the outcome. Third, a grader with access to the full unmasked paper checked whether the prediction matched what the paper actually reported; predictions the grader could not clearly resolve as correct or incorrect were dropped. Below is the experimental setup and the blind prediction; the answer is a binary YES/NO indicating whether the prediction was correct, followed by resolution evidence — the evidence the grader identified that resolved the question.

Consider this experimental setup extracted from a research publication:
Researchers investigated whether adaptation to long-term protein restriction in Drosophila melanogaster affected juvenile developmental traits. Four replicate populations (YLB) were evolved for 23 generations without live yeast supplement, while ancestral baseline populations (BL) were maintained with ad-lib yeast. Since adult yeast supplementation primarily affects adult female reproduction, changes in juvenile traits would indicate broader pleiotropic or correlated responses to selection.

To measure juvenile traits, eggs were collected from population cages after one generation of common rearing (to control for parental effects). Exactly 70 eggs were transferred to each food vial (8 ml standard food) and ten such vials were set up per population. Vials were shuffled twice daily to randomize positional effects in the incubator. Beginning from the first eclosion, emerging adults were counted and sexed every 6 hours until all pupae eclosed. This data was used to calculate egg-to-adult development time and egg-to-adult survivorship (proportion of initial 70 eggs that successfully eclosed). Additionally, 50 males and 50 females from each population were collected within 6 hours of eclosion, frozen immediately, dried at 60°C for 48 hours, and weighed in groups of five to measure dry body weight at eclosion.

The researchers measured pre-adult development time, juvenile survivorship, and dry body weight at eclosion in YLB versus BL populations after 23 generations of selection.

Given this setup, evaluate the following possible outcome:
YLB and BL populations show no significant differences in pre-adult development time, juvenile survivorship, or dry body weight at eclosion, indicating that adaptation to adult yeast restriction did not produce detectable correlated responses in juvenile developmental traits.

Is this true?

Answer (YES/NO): YES